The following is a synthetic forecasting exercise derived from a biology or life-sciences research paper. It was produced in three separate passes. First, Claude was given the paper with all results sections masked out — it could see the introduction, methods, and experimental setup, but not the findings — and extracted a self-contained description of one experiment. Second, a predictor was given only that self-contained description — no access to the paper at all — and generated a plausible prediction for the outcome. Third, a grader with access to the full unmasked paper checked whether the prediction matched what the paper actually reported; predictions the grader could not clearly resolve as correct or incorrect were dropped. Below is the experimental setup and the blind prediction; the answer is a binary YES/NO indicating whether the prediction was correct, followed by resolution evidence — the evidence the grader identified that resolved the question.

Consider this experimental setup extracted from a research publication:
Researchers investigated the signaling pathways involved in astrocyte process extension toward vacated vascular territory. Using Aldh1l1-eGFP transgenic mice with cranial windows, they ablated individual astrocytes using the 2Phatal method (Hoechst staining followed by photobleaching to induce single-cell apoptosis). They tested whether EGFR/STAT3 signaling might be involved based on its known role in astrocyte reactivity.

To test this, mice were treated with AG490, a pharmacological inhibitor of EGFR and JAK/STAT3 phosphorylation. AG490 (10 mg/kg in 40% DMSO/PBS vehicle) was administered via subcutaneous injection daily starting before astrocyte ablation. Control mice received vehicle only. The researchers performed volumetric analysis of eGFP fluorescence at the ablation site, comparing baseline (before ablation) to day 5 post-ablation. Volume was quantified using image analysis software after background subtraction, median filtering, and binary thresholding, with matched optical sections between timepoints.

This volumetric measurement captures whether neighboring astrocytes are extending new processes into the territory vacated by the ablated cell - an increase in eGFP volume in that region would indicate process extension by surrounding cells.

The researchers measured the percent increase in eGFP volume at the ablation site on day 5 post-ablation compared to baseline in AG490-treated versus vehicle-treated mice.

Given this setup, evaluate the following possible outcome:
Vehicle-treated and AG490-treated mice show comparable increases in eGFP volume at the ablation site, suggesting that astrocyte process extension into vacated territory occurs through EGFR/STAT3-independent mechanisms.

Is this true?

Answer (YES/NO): NO